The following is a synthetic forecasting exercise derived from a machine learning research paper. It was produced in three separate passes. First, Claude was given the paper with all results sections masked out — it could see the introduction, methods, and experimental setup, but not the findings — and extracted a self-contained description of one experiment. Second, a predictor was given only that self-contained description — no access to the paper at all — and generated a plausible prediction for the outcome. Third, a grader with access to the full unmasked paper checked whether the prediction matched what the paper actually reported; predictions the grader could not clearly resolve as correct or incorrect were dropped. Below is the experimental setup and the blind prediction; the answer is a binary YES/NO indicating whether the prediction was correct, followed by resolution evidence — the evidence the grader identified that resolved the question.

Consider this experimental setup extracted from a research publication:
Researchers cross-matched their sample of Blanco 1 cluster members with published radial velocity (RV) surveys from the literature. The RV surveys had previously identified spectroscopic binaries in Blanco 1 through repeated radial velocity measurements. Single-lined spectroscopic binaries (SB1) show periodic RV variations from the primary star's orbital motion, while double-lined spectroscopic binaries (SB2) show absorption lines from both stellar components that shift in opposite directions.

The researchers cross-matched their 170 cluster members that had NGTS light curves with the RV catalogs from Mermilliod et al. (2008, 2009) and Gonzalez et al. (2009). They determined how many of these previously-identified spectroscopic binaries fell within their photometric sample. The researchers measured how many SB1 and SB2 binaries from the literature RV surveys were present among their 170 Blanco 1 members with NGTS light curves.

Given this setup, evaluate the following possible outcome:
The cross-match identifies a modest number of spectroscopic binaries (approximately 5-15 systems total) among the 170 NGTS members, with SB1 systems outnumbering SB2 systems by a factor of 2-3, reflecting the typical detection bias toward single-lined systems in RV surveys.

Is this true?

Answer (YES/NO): NO